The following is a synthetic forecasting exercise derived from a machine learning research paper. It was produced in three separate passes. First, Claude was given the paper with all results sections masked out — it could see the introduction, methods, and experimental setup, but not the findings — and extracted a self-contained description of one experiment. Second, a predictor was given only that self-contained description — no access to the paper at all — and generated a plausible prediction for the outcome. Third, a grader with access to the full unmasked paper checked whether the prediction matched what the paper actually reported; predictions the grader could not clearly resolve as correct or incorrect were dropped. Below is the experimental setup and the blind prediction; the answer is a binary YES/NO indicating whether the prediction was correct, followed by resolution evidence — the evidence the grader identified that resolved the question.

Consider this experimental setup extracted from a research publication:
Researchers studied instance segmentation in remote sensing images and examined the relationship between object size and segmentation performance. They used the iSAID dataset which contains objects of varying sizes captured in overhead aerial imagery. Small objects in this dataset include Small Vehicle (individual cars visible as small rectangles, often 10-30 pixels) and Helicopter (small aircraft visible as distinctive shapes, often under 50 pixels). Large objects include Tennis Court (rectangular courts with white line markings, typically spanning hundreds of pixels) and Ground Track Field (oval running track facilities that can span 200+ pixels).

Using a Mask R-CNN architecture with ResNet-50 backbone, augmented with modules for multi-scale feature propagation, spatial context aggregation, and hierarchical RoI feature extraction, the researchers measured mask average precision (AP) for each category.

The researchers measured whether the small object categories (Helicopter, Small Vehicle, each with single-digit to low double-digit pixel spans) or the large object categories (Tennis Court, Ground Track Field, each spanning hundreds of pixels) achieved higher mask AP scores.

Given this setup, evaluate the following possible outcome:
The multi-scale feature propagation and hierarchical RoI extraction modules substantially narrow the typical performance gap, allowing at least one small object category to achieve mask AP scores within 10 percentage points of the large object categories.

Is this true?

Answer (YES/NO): NO